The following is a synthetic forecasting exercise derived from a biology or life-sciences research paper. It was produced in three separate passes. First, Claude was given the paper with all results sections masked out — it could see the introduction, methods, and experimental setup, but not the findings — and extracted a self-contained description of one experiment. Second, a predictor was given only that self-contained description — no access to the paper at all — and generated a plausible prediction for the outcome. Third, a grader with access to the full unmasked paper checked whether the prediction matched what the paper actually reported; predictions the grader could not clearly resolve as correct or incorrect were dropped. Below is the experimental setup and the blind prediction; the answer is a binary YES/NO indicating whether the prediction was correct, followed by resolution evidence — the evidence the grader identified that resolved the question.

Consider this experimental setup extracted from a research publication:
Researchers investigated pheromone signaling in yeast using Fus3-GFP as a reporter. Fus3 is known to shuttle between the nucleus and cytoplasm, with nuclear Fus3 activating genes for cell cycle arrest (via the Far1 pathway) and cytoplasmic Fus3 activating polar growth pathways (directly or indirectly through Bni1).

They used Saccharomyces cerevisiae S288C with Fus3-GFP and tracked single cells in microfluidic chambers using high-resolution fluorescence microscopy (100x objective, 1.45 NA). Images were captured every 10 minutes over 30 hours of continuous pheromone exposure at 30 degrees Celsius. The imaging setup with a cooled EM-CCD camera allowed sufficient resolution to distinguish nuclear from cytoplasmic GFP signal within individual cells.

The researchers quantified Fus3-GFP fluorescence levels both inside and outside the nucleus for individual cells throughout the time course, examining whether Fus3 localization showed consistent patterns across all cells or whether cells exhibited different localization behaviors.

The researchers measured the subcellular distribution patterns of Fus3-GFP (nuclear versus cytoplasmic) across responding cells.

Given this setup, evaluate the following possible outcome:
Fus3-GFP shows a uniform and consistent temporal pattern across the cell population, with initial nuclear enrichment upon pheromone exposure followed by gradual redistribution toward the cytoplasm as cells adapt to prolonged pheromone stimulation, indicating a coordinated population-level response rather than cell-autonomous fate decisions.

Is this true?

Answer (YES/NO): NO